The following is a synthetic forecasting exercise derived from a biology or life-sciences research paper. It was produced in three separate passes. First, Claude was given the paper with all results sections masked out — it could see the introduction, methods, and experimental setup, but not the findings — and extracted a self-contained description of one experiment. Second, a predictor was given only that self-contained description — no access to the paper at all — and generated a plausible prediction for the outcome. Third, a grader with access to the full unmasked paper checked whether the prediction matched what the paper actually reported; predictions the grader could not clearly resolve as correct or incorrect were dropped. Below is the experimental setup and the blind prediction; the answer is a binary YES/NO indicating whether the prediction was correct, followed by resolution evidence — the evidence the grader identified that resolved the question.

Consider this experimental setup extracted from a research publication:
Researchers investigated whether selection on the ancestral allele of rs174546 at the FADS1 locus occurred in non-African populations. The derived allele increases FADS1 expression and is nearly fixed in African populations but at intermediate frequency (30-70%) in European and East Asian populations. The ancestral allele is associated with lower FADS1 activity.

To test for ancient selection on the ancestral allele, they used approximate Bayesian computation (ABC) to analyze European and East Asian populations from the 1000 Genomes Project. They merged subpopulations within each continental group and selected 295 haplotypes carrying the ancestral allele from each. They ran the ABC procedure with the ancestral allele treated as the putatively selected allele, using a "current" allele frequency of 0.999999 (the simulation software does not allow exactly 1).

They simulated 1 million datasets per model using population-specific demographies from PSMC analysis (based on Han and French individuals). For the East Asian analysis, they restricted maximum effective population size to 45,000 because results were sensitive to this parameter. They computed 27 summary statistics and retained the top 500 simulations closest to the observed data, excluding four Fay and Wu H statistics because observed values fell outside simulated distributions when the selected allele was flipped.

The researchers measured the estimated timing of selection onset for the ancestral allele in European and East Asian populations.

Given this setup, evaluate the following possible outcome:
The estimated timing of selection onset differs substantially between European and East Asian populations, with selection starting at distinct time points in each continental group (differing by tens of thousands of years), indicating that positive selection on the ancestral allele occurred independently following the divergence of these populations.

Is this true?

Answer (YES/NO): NO